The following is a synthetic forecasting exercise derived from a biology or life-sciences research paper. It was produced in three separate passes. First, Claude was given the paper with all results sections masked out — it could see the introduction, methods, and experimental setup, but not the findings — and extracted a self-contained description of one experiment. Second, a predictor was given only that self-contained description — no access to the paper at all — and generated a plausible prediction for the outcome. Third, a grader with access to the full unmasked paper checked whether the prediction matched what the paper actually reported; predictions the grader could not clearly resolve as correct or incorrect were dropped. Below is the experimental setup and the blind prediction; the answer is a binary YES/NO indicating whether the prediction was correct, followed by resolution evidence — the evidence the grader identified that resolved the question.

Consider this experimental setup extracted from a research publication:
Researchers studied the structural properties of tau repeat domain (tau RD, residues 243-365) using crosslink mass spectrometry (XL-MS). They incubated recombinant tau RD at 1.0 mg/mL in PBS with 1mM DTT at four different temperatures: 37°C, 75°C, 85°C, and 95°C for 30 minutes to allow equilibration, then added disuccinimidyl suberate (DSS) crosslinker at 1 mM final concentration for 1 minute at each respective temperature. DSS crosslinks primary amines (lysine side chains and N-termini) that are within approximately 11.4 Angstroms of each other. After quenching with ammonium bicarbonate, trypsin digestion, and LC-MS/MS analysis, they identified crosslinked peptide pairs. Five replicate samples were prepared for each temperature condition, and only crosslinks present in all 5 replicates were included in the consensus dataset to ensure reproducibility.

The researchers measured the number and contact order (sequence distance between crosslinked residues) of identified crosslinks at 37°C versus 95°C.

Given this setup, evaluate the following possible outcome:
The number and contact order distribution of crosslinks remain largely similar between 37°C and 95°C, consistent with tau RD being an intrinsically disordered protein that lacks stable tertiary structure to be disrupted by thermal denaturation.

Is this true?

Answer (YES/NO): NO